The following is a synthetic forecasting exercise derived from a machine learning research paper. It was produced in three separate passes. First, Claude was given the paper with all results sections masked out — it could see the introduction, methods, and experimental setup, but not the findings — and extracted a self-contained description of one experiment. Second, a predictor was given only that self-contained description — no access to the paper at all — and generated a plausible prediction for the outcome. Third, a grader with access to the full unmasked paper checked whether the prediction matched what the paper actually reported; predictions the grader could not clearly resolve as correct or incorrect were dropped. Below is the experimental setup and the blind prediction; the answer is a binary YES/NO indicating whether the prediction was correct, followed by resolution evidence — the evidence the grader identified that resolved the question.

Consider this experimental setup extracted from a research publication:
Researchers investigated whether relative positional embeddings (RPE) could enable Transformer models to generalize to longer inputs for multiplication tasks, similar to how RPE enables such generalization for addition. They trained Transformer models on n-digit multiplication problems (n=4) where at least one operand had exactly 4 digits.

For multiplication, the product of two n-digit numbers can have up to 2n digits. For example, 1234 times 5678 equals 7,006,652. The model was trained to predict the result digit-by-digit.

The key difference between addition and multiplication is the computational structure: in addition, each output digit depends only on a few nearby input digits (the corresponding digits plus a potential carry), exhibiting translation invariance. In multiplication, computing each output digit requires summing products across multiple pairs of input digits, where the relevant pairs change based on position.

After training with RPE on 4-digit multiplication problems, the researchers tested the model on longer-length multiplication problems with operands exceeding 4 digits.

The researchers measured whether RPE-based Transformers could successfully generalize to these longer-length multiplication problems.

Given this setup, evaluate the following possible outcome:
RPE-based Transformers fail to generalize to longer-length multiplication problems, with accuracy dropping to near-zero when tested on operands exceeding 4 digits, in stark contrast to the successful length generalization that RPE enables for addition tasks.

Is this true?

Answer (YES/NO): YES